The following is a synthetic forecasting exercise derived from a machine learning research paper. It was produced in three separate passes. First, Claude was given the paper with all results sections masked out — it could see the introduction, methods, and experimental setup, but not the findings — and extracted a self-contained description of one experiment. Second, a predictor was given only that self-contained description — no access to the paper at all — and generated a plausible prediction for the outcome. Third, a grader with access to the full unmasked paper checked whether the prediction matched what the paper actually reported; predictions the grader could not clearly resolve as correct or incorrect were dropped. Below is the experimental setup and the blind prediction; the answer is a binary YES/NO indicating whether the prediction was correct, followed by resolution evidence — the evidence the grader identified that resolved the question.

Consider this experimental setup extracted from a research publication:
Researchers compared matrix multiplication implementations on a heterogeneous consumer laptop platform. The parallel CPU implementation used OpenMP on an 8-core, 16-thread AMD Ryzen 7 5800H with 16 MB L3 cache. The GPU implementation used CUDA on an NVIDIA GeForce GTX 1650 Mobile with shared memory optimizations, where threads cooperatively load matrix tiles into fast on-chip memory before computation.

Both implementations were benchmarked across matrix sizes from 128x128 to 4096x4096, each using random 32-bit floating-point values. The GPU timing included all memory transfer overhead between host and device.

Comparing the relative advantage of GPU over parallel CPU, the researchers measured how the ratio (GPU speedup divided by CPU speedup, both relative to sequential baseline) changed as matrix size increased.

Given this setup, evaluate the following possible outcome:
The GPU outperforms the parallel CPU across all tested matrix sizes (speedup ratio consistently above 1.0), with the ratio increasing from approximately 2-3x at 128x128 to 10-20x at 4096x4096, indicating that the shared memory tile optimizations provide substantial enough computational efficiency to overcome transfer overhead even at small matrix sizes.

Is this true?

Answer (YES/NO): NO